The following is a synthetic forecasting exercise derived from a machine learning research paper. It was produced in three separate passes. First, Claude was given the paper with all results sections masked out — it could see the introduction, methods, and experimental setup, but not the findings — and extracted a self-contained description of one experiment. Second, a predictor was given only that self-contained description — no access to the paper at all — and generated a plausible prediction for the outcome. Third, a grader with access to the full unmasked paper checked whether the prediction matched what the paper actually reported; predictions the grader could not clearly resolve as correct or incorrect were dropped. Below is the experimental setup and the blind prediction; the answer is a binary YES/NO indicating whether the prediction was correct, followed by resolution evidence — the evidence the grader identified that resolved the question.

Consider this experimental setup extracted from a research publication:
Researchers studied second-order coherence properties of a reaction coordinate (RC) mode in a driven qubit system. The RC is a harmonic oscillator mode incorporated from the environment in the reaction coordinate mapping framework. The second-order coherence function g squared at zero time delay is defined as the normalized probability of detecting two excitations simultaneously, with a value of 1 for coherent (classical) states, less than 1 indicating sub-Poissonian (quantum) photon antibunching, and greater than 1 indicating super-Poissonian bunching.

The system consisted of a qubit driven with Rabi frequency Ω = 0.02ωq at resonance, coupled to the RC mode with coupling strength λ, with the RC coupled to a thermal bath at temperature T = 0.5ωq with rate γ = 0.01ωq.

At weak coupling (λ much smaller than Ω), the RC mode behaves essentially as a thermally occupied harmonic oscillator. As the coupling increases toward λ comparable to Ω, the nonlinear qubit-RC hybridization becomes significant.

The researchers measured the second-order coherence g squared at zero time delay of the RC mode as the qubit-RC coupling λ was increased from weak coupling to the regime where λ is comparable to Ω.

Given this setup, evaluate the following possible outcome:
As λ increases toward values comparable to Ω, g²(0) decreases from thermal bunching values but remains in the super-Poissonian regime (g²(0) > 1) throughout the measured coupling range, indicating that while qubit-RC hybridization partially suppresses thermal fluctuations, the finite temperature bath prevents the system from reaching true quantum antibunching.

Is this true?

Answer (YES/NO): NO